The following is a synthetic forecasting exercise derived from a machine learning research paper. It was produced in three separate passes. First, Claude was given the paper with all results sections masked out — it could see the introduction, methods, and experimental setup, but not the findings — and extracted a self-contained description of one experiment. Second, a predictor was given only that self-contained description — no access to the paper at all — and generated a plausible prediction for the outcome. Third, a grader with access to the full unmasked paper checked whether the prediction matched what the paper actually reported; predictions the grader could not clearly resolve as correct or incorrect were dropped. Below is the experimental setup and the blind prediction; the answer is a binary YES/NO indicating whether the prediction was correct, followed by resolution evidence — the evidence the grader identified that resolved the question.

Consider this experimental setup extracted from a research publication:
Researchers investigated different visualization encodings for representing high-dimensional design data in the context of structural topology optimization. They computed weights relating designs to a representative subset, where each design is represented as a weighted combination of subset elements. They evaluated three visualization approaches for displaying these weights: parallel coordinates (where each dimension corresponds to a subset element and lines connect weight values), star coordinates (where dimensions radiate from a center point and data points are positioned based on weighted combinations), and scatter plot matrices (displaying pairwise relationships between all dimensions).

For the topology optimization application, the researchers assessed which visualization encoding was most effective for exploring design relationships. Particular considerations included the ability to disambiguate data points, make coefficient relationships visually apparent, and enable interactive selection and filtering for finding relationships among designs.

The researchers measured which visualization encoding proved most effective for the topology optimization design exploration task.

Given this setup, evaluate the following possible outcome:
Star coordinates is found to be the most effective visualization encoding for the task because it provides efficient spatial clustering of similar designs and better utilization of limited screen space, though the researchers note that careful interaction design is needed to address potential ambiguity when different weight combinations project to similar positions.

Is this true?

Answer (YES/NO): NO